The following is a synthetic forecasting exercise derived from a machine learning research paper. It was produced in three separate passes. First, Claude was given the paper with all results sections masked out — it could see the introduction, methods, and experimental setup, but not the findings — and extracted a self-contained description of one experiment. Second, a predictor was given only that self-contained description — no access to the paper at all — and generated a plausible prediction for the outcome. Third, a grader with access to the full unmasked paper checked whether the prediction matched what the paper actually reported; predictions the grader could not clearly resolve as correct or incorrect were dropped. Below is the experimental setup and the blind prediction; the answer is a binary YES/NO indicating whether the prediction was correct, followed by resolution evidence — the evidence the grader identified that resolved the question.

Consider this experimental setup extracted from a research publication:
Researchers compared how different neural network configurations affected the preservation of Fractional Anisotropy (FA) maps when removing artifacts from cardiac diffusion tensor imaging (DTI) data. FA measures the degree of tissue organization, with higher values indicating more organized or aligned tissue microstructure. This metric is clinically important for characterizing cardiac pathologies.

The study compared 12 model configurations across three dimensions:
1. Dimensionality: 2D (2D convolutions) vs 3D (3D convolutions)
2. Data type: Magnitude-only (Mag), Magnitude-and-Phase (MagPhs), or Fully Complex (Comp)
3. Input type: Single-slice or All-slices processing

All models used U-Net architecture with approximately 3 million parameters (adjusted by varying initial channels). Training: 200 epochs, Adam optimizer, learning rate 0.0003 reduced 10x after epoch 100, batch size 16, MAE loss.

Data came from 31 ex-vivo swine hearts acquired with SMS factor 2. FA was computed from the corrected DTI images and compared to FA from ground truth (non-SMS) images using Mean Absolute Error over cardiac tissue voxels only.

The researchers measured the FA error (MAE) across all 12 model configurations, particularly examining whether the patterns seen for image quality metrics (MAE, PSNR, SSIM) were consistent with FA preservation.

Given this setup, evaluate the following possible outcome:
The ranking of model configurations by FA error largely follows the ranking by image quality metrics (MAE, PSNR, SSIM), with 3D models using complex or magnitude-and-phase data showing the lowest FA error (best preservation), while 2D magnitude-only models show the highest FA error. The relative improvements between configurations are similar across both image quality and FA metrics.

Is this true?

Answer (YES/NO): NO